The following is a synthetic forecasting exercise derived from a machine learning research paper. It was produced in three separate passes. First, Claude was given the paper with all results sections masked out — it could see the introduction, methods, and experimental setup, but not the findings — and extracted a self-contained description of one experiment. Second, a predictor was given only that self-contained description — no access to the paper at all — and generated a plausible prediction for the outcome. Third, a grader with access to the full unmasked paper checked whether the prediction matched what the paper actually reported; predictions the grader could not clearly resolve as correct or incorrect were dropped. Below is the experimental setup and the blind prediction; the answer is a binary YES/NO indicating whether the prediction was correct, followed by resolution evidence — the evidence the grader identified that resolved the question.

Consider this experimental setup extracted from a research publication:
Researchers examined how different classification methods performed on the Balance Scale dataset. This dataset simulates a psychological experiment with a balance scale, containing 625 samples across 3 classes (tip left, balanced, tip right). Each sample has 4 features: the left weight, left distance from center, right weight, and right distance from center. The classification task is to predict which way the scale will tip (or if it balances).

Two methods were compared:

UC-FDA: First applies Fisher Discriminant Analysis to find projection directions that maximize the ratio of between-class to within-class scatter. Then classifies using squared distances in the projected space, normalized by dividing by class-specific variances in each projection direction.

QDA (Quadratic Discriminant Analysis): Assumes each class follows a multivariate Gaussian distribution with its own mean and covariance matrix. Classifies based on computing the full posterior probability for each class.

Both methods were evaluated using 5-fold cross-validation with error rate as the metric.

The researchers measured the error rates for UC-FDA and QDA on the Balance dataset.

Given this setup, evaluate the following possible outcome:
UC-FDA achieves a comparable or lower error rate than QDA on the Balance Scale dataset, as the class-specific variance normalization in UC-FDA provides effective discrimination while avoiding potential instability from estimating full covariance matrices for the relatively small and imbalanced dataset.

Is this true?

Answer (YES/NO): YES